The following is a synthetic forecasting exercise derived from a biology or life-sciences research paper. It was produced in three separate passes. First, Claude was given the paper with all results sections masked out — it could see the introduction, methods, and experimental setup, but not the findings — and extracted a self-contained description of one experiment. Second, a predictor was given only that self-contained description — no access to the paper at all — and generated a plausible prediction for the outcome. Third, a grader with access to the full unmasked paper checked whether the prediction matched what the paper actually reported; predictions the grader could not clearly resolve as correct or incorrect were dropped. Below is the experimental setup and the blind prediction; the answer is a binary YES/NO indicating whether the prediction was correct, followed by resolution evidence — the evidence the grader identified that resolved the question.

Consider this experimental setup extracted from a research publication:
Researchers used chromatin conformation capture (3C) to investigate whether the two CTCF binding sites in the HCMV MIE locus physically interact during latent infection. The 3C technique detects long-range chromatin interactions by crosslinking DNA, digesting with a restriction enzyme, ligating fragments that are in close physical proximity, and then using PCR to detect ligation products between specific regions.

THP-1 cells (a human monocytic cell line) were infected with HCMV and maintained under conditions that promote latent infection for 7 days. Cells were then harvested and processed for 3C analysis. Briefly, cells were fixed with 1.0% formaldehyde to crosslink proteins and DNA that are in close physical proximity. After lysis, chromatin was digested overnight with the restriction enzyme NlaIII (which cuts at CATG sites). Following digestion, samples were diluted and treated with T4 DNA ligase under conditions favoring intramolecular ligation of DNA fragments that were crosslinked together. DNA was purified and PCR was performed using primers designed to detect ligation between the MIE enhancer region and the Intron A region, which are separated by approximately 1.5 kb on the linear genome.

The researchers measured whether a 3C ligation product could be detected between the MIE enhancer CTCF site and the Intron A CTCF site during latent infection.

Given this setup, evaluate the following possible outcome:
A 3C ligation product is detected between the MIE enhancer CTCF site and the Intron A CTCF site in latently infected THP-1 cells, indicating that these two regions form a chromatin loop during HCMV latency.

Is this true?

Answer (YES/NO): YES